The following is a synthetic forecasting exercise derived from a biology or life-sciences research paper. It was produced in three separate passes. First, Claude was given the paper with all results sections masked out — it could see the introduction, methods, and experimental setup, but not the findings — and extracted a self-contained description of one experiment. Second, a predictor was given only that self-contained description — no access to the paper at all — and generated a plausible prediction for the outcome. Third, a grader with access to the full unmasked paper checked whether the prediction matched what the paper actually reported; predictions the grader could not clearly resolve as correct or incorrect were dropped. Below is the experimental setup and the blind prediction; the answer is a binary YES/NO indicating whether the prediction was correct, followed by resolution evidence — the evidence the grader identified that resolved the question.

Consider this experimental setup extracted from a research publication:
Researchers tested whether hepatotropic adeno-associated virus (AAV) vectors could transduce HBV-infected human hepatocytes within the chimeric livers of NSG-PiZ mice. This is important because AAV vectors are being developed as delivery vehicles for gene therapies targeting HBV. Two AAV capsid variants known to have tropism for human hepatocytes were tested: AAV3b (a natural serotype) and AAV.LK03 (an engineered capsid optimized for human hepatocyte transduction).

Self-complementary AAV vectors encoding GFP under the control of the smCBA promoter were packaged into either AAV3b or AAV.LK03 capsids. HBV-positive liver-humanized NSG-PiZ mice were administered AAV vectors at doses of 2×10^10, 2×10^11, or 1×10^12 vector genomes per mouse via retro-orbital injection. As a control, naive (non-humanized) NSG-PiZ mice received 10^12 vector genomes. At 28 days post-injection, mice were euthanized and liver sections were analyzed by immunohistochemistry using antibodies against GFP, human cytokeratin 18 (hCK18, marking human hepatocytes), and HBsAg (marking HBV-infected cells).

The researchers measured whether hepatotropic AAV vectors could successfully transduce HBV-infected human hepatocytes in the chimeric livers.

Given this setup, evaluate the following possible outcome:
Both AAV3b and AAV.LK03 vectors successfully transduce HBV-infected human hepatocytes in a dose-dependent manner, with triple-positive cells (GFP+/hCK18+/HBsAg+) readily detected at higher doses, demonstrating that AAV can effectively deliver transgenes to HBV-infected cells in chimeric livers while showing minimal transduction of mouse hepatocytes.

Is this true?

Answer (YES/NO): NO